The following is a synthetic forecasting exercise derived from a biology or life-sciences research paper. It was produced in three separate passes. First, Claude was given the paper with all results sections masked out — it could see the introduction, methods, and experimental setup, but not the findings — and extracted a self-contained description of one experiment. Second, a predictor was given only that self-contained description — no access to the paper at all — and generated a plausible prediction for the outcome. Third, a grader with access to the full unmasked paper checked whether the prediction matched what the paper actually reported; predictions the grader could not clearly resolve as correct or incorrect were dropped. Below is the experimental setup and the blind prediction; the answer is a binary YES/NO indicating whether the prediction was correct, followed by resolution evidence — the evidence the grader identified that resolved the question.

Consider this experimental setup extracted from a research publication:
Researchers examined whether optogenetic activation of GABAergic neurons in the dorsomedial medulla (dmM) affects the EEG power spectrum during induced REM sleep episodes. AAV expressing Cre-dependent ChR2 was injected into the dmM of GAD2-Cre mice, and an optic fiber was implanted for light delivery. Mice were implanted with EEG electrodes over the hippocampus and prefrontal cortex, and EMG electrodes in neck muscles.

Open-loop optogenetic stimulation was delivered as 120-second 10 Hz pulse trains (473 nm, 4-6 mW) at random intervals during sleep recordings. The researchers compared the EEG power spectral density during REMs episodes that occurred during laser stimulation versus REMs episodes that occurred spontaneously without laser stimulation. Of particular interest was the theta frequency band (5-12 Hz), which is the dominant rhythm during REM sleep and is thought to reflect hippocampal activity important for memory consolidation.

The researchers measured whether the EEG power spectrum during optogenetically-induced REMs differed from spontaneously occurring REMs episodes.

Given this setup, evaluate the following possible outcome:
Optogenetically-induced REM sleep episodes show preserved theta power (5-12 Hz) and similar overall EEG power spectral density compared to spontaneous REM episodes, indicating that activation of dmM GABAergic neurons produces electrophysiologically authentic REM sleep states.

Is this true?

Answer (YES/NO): YES